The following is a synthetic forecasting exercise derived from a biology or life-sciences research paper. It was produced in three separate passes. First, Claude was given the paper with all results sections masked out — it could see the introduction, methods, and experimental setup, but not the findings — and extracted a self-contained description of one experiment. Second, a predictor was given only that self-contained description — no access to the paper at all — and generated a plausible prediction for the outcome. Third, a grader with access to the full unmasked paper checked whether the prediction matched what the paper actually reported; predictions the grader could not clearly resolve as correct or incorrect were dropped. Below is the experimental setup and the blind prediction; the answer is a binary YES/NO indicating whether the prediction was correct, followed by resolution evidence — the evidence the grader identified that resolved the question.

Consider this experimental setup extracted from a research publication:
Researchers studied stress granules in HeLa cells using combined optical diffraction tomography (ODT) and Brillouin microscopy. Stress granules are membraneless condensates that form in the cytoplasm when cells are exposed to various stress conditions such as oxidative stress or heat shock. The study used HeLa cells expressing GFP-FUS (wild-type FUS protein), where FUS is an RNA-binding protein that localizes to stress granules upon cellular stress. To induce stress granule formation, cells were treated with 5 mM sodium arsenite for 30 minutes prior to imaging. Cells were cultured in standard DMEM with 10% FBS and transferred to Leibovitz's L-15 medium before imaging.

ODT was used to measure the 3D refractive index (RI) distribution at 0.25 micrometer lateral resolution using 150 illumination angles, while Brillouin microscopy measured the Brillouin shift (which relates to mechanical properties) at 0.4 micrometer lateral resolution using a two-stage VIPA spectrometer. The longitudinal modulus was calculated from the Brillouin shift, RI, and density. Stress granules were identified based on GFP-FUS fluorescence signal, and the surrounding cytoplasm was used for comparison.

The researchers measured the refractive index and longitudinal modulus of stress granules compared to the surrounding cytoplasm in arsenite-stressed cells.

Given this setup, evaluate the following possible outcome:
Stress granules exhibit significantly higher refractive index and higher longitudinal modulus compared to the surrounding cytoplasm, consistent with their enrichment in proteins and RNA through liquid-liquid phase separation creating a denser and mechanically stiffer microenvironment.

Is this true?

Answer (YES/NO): NO